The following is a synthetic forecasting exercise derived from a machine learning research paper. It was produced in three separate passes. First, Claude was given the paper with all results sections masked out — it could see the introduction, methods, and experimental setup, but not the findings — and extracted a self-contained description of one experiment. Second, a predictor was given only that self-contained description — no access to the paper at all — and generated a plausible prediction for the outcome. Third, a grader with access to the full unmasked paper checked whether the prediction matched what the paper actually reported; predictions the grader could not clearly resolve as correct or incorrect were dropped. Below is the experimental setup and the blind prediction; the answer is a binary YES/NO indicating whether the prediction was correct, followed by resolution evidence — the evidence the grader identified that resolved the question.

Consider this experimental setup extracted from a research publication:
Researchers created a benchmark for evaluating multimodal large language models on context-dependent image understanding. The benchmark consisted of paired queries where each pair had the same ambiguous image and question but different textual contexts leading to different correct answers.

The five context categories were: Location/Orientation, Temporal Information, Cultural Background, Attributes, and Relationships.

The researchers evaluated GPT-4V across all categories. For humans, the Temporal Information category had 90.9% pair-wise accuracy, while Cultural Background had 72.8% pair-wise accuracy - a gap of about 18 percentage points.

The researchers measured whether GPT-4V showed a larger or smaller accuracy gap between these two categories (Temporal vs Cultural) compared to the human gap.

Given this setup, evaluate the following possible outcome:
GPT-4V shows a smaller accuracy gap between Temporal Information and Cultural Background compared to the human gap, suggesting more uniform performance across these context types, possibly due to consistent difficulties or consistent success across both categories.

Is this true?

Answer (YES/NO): YES